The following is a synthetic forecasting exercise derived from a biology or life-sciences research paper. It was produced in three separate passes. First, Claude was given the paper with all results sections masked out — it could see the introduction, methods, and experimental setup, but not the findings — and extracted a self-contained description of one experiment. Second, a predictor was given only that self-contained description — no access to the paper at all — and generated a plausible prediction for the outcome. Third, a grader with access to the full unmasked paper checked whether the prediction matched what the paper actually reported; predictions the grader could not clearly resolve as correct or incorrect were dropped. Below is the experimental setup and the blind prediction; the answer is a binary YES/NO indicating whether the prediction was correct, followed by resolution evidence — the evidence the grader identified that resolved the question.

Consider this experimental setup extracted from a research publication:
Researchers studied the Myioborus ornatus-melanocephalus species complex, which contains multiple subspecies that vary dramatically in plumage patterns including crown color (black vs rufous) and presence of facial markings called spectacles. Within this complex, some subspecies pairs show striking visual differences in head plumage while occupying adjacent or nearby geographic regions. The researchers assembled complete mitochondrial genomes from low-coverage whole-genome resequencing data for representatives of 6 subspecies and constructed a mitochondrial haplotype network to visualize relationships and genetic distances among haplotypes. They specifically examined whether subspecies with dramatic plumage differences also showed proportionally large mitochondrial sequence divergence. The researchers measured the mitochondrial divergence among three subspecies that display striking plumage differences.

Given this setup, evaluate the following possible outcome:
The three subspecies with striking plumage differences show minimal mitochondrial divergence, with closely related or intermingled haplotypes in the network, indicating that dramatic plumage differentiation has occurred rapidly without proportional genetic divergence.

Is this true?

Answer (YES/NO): YES